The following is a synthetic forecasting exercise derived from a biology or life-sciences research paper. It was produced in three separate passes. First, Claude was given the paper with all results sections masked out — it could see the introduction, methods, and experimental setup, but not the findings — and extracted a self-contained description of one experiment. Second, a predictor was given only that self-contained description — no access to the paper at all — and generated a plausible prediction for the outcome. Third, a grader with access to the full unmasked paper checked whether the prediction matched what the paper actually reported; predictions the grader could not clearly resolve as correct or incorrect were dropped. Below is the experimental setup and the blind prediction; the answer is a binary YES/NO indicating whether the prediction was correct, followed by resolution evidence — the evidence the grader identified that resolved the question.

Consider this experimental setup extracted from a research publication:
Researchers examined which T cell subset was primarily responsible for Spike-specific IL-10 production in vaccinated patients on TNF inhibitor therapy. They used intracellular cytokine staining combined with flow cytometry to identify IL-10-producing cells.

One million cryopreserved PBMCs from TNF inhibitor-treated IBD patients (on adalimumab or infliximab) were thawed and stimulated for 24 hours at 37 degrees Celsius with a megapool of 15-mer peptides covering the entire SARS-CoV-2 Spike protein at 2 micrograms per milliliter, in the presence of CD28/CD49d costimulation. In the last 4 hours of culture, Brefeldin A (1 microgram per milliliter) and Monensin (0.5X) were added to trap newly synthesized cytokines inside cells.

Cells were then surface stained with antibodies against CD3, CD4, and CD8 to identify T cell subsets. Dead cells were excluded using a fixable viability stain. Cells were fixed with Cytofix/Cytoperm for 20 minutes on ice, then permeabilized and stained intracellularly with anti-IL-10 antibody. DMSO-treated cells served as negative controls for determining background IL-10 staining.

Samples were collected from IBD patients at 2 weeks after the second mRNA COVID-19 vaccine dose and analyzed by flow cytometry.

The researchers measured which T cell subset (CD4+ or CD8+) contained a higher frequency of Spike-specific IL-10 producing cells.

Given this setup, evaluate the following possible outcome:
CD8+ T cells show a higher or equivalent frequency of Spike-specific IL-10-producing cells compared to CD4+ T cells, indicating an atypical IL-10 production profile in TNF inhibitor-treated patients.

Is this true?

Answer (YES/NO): NO